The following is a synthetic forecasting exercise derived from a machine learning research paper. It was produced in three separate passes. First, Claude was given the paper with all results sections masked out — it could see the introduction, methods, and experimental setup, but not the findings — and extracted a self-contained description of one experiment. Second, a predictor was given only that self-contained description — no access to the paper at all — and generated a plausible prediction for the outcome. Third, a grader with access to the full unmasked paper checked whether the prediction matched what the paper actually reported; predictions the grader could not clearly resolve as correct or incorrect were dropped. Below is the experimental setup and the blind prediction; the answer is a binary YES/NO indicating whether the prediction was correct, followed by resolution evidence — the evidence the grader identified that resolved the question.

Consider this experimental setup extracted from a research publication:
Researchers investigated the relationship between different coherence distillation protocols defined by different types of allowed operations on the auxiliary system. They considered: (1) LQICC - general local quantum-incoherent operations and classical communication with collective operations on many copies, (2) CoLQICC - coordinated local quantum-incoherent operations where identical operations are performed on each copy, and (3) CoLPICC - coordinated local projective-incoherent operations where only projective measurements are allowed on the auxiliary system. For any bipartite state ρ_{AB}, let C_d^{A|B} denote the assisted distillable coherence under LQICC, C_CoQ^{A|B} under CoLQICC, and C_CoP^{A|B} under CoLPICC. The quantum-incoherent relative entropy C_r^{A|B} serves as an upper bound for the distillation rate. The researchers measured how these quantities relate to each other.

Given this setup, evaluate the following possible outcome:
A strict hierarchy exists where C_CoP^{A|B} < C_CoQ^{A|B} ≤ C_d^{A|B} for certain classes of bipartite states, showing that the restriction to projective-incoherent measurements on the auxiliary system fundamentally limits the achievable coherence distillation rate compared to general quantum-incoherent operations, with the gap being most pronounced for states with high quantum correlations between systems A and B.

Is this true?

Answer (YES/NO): NO